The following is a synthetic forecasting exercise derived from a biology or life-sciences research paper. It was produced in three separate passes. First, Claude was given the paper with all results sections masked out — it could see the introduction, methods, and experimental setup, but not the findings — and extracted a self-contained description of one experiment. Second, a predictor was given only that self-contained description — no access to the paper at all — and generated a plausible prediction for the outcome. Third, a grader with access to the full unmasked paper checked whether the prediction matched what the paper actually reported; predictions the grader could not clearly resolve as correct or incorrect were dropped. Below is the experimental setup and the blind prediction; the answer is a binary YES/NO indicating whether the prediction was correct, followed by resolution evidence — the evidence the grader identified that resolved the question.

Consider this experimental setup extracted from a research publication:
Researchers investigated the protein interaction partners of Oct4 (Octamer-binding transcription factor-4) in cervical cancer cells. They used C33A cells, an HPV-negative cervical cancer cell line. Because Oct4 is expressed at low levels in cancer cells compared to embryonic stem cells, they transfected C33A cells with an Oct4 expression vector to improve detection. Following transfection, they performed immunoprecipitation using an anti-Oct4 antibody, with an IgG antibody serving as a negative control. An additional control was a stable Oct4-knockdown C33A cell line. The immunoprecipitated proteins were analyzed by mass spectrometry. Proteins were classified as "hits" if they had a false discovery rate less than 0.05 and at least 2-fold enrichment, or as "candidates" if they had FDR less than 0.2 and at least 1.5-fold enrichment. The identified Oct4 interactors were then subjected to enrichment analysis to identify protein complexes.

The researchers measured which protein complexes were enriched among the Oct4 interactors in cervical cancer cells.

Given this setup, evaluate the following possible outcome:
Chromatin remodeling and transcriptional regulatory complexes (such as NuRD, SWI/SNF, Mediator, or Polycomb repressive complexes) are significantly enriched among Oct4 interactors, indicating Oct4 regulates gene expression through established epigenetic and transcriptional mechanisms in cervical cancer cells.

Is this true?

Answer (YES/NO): YES